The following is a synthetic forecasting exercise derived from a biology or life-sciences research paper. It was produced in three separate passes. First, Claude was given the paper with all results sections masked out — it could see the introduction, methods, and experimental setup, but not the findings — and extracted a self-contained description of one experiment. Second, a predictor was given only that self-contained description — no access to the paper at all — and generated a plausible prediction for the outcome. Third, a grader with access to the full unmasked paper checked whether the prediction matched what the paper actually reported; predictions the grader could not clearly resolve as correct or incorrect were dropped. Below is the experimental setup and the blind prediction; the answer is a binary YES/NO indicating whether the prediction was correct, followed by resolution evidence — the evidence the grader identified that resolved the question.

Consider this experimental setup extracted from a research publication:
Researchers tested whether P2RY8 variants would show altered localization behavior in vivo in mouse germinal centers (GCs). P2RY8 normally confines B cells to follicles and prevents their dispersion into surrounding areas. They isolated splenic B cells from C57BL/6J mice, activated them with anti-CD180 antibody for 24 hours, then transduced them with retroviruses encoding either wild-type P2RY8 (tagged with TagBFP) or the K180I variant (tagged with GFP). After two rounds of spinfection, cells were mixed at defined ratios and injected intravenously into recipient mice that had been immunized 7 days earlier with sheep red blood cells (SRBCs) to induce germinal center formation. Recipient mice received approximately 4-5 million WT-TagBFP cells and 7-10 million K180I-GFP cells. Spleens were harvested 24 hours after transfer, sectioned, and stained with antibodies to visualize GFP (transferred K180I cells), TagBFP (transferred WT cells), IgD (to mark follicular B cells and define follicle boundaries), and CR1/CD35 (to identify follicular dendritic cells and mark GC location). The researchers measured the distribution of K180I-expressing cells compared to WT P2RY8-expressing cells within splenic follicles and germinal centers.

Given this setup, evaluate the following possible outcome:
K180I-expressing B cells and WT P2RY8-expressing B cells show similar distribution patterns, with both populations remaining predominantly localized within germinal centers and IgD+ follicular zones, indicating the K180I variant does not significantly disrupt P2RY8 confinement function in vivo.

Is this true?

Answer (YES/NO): NO